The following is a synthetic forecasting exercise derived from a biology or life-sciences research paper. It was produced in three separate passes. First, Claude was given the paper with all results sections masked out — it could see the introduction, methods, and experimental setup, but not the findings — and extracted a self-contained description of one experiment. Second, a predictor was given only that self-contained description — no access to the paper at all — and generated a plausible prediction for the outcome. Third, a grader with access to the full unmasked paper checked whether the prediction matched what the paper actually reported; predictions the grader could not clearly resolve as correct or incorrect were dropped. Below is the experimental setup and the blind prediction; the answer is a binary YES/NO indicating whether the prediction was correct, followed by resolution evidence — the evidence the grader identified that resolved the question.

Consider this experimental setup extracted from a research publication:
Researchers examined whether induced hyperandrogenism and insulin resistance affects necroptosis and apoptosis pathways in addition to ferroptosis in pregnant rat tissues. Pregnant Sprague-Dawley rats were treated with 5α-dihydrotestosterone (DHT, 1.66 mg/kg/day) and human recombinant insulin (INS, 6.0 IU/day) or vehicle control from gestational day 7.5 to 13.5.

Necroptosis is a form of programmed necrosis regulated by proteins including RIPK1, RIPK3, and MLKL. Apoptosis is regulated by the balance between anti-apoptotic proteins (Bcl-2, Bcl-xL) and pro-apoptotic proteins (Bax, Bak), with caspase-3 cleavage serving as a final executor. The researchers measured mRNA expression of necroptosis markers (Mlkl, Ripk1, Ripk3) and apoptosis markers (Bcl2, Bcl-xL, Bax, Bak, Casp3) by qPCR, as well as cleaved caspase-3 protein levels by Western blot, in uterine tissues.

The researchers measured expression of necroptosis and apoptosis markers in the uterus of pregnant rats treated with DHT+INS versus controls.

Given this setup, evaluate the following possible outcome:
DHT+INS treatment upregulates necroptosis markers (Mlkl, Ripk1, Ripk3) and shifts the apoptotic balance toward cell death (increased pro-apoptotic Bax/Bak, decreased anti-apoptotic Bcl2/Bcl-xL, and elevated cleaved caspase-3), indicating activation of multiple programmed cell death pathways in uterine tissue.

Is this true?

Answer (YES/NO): NO